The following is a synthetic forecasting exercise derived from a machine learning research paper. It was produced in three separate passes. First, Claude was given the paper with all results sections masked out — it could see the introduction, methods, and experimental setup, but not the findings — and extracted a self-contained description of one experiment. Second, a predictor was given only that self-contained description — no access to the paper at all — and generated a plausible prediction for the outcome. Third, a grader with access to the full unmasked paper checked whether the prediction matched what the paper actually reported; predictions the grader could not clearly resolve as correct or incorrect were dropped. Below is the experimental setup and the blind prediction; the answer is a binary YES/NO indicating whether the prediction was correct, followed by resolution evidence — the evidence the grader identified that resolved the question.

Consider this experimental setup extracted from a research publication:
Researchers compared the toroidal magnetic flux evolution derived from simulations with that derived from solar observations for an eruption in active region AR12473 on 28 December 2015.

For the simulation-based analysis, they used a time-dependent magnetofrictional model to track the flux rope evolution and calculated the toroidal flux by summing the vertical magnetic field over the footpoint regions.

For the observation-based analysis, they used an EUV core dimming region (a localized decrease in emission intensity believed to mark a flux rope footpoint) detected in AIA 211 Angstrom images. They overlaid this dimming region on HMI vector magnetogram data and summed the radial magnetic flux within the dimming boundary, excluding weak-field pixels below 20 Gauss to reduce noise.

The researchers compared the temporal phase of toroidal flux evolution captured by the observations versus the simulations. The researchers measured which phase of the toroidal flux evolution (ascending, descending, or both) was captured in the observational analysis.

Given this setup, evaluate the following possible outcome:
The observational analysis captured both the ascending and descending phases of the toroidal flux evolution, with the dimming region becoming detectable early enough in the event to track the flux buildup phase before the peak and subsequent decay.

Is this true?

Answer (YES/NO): NO